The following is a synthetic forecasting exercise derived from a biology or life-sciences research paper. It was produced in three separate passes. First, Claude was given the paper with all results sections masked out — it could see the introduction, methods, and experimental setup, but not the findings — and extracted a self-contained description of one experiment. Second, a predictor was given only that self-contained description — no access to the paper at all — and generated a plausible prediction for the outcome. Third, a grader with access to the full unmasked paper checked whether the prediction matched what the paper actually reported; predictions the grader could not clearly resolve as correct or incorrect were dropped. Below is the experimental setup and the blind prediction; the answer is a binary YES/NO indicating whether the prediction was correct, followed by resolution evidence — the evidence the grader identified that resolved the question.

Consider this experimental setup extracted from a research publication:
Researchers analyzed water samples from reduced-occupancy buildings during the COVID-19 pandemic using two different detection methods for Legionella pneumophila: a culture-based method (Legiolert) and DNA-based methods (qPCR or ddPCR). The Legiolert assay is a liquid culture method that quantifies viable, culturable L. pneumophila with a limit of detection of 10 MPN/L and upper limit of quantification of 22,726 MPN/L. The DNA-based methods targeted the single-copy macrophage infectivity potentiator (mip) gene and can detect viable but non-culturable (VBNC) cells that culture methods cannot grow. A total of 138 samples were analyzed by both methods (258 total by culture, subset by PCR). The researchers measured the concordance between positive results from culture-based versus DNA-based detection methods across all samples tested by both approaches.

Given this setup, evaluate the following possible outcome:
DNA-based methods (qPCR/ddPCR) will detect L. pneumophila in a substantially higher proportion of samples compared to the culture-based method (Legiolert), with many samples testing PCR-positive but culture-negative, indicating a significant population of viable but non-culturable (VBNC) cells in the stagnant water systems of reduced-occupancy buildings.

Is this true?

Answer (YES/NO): NO